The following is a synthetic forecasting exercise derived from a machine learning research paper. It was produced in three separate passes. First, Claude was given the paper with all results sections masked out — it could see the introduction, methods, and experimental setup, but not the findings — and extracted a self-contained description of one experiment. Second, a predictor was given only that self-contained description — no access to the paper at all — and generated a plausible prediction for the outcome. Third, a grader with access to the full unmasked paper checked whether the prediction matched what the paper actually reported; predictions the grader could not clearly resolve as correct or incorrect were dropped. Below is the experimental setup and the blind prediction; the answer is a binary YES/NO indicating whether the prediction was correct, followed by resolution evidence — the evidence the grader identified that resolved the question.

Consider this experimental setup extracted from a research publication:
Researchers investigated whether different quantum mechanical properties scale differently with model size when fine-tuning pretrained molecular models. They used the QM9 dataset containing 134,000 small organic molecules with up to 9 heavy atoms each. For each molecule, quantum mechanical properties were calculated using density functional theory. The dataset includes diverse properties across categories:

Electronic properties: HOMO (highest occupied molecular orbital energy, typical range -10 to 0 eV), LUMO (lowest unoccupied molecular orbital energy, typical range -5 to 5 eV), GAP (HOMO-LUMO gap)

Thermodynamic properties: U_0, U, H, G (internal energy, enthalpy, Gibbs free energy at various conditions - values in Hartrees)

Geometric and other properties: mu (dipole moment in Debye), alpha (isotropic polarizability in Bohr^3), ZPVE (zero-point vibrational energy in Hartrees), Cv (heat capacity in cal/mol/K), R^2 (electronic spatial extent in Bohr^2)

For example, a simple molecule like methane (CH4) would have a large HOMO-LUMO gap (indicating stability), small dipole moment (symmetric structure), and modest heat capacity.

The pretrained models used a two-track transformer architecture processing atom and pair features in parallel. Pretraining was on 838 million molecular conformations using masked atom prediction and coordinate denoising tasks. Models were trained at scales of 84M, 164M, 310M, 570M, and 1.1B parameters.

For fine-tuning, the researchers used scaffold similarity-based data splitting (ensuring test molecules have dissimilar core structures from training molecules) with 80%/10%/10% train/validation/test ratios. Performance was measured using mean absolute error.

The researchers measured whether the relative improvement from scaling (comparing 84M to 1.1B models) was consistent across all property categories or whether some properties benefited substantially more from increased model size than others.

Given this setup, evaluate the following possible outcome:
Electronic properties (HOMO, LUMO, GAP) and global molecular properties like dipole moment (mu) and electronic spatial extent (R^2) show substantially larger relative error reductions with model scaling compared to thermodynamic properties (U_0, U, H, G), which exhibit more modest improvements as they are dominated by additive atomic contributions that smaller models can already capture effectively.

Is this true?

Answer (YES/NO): NO